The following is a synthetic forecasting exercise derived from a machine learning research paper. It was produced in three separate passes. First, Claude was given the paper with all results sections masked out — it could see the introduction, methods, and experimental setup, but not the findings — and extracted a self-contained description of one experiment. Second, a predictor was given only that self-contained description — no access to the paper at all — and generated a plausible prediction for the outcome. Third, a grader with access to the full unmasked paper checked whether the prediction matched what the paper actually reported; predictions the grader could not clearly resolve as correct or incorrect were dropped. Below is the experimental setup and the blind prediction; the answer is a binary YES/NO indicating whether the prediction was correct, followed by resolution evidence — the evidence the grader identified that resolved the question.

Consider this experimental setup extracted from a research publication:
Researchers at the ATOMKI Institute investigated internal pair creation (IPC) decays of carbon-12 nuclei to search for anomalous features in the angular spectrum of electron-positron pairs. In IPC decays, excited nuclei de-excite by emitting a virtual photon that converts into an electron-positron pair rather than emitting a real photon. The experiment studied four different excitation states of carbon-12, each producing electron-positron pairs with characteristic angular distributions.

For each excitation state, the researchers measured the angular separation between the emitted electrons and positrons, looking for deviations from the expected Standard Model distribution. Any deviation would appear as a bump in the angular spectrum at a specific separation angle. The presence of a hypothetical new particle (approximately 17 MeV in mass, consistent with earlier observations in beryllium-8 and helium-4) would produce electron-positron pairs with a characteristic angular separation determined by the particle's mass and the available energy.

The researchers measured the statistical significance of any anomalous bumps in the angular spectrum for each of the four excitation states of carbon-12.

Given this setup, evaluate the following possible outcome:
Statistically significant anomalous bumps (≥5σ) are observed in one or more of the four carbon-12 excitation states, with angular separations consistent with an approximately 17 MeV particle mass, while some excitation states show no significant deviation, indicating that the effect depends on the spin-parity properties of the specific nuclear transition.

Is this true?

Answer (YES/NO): NO